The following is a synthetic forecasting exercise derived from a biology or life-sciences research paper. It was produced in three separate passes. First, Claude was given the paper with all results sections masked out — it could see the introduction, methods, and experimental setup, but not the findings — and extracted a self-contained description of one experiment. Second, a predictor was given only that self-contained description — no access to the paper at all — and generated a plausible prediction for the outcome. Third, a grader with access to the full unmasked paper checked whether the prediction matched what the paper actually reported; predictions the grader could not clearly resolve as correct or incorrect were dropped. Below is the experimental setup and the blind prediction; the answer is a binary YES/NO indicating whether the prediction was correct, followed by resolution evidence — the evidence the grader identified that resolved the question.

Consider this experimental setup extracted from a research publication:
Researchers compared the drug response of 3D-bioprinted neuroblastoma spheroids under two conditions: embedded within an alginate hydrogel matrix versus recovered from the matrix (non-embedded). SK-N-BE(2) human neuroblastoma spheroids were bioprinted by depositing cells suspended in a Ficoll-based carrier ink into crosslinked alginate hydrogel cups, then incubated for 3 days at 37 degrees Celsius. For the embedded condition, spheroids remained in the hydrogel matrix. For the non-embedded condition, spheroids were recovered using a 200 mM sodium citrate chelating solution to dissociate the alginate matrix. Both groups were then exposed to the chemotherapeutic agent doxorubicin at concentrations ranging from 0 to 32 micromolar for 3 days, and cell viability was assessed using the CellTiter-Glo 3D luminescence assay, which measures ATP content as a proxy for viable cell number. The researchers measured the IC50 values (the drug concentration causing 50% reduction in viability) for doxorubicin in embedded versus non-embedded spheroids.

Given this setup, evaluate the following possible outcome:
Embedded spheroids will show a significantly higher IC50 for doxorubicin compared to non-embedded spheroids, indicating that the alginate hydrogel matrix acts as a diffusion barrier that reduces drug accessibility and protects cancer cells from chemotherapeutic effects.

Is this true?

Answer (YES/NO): NO